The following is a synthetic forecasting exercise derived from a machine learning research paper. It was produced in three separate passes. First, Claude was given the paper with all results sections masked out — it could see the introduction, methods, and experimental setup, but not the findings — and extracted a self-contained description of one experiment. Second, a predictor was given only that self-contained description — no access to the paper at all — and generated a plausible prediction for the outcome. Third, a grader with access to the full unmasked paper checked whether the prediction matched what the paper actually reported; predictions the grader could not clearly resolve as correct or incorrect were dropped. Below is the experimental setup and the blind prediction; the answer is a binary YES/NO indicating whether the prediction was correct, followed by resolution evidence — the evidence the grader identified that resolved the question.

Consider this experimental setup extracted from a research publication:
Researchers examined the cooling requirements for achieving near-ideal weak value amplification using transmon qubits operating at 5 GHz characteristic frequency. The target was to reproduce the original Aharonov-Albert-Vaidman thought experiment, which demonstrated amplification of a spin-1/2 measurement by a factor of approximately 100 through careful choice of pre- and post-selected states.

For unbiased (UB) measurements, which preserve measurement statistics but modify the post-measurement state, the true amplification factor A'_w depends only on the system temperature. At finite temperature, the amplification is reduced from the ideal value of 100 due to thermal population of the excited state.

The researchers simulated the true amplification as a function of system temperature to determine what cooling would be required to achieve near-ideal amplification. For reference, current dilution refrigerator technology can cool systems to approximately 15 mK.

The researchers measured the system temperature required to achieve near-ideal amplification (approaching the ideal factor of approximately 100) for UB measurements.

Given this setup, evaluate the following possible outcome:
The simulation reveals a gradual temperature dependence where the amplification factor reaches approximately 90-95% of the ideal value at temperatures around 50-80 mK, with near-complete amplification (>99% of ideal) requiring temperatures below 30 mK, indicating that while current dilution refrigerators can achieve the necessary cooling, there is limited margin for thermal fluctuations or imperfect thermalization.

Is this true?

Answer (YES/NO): NO